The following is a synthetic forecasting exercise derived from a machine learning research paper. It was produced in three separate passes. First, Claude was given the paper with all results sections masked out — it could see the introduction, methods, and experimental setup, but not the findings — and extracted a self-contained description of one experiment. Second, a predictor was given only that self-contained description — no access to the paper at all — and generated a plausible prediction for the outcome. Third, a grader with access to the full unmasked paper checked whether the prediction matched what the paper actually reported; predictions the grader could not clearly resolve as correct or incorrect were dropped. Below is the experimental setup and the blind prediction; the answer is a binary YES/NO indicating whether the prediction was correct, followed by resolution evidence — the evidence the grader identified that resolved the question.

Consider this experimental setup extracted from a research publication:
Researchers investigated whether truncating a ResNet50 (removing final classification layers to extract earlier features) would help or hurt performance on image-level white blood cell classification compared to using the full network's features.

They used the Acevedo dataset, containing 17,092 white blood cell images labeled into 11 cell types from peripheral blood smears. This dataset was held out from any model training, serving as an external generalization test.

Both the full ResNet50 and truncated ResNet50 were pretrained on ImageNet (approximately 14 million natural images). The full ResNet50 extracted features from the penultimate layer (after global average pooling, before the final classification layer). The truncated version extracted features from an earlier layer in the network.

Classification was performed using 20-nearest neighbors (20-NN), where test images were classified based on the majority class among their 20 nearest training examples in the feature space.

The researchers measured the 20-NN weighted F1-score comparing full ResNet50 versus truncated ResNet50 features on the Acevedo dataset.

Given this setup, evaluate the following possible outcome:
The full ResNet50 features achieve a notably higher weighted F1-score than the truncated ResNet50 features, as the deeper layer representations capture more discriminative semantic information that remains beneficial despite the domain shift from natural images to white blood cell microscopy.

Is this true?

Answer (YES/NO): NO